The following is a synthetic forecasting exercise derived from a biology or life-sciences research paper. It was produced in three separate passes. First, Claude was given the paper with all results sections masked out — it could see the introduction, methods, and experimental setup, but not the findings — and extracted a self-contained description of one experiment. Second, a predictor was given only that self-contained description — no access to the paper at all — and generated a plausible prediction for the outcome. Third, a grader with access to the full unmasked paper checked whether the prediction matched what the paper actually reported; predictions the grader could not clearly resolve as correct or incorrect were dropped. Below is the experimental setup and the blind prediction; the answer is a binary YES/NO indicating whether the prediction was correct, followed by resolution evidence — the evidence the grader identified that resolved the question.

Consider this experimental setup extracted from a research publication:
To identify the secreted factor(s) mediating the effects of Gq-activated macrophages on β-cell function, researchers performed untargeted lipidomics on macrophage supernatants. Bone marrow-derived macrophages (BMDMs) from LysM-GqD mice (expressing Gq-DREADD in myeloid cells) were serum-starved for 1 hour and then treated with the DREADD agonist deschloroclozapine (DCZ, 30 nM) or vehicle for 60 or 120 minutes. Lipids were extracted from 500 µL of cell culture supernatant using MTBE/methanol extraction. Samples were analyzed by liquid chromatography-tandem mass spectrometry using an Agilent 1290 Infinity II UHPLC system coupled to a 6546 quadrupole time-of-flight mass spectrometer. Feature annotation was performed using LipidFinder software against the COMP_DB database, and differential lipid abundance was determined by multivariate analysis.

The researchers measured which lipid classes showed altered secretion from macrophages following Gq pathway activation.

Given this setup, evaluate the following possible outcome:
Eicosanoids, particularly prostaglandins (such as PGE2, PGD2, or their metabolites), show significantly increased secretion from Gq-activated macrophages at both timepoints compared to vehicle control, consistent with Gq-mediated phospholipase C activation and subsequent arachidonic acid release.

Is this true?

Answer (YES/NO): NO